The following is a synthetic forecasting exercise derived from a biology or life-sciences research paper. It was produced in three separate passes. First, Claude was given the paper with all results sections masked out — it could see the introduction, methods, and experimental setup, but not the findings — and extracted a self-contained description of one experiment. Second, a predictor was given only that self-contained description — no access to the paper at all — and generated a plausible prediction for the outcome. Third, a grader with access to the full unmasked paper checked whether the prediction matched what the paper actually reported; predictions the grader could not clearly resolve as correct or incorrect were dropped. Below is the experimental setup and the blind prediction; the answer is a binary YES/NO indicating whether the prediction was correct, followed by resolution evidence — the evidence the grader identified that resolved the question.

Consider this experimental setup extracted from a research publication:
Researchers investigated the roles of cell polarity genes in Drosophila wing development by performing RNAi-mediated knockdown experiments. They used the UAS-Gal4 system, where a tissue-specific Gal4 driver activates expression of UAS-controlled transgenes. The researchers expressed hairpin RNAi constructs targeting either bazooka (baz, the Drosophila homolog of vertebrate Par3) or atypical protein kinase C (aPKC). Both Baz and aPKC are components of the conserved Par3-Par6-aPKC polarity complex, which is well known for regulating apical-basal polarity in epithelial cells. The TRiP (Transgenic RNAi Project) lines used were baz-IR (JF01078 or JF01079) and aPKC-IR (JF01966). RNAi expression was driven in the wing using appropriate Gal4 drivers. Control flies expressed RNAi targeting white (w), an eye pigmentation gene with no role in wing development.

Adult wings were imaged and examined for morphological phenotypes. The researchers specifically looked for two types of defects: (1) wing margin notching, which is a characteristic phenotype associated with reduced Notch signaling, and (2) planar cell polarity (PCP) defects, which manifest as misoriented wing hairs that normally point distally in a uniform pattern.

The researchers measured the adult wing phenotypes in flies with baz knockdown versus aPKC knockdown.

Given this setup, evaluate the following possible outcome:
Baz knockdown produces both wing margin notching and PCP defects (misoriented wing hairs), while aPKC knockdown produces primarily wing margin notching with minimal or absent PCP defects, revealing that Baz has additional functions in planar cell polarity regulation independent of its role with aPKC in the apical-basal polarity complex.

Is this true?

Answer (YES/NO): NO